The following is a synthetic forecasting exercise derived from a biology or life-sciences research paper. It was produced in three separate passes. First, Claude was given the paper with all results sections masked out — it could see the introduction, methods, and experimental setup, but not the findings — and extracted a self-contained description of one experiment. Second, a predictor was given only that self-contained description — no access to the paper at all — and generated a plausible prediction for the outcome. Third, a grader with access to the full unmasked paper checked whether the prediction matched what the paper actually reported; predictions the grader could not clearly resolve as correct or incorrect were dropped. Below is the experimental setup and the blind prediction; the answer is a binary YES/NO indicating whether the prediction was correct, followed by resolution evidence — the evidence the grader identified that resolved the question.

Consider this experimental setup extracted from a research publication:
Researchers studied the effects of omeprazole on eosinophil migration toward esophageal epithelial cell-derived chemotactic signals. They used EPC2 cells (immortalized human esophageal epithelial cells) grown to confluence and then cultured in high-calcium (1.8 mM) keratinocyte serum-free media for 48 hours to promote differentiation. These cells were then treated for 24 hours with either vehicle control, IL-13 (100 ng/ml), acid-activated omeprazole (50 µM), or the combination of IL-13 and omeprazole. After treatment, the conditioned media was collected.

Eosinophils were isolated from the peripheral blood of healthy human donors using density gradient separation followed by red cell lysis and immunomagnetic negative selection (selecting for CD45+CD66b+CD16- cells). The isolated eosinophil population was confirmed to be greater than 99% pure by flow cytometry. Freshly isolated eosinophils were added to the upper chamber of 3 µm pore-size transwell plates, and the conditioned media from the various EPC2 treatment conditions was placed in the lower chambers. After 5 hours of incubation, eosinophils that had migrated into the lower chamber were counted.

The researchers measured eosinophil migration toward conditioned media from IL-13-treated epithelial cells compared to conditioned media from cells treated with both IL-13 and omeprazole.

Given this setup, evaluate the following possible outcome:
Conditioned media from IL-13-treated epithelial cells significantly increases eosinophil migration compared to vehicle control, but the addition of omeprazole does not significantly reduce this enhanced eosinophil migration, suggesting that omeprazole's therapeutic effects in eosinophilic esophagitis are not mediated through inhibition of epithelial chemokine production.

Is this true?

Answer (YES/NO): NO